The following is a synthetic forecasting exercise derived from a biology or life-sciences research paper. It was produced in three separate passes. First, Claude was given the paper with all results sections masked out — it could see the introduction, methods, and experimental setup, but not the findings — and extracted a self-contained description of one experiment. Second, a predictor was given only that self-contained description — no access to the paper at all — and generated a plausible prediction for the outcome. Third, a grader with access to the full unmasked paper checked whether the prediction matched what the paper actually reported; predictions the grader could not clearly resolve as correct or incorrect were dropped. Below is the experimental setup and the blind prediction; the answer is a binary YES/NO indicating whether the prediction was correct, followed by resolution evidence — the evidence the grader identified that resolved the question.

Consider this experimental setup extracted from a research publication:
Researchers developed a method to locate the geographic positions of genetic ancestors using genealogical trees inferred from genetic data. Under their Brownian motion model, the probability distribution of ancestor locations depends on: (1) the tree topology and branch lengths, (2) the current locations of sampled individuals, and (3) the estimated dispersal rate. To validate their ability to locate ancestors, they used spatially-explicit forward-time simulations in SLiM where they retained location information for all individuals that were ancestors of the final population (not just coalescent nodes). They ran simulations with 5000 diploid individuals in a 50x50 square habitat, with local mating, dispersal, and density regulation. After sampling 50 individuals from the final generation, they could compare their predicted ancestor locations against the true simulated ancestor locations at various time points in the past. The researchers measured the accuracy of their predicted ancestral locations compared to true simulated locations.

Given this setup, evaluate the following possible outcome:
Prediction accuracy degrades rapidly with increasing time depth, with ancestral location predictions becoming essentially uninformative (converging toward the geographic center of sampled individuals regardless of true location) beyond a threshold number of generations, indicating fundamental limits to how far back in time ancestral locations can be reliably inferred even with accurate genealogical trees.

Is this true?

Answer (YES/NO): NO